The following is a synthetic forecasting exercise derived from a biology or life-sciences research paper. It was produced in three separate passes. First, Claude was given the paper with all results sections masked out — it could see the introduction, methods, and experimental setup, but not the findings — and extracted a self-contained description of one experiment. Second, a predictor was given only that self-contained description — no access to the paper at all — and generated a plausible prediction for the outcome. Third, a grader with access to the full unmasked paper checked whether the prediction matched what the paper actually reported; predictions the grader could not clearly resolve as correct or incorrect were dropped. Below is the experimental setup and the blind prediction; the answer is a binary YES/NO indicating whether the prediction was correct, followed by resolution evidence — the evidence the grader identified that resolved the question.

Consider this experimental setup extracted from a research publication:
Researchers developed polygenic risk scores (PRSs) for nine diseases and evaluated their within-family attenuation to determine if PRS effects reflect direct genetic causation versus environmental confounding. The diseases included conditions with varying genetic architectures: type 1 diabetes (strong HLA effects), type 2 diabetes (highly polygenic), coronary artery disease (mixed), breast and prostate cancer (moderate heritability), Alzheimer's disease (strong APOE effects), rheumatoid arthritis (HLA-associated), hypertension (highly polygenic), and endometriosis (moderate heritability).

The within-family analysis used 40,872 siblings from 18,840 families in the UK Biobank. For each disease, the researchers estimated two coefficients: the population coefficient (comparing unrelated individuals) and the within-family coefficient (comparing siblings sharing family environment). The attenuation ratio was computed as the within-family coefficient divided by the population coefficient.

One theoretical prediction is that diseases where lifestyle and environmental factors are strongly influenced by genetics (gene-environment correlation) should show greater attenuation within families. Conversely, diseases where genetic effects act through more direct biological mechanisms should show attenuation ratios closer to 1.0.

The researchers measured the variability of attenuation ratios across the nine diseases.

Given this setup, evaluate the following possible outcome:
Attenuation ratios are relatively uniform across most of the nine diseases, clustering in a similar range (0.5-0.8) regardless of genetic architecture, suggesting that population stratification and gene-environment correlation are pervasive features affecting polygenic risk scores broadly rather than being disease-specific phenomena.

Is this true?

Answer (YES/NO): NO